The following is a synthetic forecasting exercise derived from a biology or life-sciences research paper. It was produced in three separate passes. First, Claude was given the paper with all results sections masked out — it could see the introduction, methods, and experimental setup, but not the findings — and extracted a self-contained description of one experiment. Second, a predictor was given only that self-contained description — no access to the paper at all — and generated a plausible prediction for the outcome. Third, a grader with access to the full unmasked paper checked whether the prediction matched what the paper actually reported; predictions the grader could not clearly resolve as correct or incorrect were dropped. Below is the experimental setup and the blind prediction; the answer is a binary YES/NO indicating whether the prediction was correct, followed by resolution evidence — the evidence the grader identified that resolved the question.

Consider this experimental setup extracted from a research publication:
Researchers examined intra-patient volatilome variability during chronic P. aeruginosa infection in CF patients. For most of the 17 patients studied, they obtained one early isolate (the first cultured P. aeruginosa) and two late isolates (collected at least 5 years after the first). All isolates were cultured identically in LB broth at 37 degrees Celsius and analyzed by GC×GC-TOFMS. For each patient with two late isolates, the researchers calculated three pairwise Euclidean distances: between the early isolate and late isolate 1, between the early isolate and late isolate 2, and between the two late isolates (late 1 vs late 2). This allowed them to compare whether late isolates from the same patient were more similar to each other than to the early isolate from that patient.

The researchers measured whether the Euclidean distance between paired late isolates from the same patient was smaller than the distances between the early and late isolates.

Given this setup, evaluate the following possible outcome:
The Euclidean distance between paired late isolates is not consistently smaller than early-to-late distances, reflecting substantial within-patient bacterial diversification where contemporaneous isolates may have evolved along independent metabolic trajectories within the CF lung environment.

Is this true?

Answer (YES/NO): YES